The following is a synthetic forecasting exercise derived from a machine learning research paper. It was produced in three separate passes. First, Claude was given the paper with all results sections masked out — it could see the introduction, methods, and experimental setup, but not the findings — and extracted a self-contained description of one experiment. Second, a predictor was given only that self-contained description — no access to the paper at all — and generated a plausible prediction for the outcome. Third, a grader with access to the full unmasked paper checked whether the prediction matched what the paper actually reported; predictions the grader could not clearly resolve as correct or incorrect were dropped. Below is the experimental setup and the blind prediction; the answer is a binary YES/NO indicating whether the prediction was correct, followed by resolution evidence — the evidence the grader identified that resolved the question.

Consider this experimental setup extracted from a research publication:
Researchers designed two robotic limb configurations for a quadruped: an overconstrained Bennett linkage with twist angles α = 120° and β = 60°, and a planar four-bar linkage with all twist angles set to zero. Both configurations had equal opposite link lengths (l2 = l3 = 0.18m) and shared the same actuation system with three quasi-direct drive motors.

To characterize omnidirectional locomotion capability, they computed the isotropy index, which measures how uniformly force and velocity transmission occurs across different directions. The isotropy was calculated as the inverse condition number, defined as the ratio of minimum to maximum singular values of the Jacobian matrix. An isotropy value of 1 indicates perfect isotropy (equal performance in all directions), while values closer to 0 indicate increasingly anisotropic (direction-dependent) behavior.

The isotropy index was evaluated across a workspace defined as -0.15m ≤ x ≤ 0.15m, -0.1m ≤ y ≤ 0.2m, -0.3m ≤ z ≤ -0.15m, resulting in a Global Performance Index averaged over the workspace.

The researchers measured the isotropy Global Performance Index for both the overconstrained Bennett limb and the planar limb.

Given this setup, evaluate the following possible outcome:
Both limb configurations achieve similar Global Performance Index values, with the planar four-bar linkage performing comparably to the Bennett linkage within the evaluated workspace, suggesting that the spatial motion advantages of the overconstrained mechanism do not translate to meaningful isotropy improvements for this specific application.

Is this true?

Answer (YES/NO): YES